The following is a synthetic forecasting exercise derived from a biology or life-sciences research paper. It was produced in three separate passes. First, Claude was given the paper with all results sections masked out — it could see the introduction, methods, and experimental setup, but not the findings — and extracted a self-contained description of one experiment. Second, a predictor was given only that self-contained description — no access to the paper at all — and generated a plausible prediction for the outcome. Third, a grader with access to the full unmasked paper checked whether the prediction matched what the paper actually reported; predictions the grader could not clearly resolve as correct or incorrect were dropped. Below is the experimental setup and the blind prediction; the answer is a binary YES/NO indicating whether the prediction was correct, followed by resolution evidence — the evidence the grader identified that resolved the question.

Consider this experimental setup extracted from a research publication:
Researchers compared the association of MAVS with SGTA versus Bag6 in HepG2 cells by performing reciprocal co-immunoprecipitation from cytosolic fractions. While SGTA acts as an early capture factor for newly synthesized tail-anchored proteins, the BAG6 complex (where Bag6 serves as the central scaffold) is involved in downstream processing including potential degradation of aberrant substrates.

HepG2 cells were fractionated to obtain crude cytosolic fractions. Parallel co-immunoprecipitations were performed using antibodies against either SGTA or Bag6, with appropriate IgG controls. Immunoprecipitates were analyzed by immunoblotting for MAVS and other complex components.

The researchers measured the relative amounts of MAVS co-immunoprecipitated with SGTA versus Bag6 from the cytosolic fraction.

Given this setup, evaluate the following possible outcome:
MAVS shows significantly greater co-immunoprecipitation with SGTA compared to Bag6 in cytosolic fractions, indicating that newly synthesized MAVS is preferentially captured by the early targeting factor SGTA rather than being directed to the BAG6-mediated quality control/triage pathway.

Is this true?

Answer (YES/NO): NO